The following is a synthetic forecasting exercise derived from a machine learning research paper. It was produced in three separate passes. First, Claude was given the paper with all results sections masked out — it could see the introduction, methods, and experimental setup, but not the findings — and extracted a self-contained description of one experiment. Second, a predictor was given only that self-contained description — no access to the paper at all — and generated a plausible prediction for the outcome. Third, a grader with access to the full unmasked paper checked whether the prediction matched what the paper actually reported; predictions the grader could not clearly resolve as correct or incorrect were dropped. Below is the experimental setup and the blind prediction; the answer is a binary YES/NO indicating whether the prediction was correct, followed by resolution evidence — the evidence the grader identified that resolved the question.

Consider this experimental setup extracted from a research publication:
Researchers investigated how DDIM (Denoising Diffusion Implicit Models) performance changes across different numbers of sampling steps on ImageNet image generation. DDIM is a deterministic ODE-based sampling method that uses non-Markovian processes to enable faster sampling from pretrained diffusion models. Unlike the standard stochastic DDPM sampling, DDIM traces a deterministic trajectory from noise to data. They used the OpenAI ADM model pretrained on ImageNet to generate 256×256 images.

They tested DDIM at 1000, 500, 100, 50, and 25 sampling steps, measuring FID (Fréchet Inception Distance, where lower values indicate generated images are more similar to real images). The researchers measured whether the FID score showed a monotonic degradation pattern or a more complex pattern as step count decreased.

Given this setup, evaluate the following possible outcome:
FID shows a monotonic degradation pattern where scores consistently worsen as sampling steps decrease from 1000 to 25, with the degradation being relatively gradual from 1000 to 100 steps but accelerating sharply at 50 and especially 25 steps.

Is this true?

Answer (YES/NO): NO